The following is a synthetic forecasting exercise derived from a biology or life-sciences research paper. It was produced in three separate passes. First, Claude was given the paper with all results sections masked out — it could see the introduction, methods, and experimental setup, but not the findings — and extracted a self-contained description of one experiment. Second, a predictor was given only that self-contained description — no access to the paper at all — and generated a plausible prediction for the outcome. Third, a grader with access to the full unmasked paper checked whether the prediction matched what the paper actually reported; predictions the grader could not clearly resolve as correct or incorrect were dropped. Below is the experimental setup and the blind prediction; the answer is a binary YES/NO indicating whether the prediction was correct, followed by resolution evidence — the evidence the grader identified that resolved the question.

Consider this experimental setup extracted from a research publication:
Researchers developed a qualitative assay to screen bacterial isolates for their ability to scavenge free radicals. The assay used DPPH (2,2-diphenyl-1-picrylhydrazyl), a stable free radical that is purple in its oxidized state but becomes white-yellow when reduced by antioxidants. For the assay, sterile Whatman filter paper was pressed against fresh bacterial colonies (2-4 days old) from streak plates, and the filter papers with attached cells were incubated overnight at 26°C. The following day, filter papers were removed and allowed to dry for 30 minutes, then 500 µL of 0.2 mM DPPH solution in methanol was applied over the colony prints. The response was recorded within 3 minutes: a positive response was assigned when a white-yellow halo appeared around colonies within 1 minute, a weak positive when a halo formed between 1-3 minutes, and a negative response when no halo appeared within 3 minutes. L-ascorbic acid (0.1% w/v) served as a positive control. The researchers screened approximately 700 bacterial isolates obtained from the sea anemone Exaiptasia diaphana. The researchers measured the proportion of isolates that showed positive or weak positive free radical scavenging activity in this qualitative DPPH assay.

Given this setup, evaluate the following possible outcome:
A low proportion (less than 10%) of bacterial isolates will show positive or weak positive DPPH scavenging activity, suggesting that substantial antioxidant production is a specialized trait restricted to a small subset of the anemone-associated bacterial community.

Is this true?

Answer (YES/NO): NO